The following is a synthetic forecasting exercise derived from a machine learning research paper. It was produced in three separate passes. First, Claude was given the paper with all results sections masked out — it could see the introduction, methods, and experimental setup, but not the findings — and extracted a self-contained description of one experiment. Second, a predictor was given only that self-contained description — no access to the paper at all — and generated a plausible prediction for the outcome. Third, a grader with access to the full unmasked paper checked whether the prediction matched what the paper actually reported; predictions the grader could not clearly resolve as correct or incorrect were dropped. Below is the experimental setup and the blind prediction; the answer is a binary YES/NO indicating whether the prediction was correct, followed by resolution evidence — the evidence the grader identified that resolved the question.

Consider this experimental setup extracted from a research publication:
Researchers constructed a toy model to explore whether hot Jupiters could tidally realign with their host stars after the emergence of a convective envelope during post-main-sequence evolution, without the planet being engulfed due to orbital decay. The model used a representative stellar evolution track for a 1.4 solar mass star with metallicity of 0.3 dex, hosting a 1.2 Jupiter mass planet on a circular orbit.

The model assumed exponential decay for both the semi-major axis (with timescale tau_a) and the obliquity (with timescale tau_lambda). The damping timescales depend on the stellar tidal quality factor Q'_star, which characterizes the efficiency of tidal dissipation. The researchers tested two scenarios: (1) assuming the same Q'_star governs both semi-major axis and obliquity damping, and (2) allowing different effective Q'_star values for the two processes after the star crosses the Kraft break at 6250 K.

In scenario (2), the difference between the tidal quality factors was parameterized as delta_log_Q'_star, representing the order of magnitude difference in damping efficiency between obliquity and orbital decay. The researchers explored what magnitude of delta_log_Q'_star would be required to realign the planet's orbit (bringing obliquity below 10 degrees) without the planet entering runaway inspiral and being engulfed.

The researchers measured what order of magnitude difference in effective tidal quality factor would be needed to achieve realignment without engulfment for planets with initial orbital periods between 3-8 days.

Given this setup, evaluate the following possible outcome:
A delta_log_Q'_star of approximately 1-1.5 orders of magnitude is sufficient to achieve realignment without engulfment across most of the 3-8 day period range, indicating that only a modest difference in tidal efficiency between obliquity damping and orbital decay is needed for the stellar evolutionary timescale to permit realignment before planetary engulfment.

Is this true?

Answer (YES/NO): NO